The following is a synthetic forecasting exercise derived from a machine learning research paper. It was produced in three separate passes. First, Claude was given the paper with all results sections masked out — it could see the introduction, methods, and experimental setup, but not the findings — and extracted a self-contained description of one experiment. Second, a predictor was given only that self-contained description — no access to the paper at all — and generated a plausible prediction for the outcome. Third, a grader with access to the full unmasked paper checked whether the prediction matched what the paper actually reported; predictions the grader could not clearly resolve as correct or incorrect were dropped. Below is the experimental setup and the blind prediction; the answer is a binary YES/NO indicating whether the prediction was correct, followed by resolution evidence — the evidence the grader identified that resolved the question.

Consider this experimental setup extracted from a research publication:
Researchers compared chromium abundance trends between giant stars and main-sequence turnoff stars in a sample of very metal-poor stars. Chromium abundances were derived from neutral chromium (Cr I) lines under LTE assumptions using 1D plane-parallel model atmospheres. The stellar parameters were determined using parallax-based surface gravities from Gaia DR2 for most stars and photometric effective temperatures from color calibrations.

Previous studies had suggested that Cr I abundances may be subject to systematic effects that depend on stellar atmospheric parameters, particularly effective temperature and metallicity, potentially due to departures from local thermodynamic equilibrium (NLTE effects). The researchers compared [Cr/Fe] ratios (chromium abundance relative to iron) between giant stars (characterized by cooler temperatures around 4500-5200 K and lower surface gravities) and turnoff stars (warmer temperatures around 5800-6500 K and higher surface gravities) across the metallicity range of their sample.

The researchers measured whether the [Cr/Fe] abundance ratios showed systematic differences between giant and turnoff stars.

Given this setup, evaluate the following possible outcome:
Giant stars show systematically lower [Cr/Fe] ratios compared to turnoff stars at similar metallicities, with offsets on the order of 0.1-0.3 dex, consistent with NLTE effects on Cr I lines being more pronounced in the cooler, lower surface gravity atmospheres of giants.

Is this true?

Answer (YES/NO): YES